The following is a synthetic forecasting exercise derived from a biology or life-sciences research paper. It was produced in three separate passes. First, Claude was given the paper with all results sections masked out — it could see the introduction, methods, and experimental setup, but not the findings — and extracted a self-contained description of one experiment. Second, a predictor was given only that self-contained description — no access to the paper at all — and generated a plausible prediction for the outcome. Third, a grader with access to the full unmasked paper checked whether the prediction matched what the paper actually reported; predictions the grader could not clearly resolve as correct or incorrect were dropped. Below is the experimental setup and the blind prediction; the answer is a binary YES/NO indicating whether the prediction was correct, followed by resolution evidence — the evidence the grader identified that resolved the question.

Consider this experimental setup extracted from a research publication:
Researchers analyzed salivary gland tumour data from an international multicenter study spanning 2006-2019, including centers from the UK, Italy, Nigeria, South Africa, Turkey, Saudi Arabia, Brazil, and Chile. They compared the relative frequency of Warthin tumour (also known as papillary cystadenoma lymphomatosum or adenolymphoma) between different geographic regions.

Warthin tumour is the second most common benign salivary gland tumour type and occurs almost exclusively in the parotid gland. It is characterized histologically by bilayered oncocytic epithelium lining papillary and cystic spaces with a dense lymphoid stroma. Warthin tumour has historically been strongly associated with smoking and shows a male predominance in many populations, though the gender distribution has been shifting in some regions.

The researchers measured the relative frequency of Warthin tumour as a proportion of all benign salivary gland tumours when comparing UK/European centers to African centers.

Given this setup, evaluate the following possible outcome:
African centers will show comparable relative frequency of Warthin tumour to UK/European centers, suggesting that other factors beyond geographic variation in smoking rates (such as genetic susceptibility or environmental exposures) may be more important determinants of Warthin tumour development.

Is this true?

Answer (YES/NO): NO